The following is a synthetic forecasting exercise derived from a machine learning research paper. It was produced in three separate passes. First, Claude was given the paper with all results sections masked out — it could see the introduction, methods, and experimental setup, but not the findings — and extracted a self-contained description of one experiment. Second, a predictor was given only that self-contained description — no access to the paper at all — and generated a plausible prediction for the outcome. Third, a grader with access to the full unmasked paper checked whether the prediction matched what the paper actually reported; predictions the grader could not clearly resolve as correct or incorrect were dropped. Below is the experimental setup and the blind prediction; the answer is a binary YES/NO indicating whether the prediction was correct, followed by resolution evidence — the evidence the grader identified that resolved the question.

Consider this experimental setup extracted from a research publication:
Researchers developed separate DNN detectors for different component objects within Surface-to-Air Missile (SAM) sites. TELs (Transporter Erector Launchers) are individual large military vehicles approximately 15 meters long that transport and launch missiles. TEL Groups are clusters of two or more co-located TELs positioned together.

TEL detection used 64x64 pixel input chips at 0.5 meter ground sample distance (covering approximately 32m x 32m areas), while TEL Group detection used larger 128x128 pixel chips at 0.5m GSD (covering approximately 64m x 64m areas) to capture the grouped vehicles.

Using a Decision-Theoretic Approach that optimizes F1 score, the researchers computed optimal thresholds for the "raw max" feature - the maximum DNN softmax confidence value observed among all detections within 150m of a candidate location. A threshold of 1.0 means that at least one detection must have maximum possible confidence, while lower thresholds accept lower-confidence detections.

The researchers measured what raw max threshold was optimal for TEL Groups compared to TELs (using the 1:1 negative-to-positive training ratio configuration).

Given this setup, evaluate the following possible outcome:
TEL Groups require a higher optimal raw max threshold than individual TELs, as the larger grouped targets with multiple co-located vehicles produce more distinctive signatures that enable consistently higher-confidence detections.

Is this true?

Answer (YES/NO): NO